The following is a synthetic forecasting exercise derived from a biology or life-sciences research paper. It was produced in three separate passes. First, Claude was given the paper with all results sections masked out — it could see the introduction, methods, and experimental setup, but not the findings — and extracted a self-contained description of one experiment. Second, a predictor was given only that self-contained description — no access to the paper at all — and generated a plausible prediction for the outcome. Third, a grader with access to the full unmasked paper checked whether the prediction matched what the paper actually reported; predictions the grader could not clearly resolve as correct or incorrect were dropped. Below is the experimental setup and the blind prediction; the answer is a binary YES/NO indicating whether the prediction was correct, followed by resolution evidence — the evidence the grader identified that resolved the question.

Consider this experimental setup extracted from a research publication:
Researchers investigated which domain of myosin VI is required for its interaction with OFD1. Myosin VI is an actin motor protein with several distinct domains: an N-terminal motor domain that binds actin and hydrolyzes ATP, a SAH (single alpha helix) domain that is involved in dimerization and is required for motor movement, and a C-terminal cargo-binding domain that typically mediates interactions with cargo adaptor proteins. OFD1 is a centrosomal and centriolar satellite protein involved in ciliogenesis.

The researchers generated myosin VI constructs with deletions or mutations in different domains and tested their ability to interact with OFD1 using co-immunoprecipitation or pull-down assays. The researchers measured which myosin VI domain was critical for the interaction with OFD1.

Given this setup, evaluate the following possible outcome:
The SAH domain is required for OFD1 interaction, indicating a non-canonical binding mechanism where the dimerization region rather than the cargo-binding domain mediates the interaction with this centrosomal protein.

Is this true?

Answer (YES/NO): NO